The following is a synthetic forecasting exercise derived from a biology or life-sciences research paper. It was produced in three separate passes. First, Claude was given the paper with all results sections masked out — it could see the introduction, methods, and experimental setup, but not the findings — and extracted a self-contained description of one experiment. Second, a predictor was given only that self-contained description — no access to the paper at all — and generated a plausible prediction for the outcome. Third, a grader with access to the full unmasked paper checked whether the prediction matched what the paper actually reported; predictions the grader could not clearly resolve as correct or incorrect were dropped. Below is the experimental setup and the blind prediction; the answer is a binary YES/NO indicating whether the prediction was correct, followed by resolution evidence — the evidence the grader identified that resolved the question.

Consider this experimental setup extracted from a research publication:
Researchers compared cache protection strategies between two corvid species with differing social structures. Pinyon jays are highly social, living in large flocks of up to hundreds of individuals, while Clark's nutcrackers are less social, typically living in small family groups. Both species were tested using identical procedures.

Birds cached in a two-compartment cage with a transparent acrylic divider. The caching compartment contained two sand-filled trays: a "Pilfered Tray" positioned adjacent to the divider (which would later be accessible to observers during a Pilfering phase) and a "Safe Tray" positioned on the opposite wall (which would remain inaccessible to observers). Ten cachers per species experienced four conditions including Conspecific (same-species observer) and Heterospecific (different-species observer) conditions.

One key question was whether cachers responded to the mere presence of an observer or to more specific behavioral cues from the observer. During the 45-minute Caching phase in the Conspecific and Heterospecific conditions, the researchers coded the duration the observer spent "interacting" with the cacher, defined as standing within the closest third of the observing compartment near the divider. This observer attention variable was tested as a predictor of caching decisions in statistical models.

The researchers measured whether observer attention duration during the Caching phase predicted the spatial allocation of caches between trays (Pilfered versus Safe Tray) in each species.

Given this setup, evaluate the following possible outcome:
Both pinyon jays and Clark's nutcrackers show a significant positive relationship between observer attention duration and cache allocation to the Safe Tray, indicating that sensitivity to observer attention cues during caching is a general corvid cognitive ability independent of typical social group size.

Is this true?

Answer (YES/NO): NO